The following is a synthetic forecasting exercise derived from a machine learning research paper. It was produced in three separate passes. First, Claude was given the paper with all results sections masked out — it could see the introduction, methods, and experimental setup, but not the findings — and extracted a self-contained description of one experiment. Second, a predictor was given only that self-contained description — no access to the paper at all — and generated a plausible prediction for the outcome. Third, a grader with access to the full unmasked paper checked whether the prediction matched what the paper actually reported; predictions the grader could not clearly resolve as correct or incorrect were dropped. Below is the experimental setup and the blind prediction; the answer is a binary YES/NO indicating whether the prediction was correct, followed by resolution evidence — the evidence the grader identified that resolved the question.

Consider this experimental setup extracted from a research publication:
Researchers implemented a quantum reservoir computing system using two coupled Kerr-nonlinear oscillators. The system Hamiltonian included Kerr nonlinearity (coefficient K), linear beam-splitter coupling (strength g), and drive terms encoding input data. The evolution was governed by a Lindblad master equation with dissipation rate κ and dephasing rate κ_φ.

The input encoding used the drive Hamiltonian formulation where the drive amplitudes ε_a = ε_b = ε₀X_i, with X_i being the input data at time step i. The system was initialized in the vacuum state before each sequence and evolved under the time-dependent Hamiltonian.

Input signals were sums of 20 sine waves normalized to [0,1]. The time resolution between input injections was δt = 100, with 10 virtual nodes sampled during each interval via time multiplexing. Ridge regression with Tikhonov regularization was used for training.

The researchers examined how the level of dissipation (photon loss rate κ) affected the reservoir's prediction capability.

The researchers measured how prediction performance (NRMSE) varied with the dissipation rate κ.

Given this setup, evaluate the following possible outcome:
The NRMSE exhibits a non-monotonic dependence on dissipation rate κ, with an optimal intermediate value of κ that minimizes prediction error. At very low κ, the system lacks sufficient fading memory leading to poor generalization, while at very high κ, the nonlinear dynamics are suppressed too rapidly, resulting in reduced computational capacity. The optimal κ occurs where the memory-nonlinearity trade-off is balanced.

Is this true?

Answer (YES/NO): NO